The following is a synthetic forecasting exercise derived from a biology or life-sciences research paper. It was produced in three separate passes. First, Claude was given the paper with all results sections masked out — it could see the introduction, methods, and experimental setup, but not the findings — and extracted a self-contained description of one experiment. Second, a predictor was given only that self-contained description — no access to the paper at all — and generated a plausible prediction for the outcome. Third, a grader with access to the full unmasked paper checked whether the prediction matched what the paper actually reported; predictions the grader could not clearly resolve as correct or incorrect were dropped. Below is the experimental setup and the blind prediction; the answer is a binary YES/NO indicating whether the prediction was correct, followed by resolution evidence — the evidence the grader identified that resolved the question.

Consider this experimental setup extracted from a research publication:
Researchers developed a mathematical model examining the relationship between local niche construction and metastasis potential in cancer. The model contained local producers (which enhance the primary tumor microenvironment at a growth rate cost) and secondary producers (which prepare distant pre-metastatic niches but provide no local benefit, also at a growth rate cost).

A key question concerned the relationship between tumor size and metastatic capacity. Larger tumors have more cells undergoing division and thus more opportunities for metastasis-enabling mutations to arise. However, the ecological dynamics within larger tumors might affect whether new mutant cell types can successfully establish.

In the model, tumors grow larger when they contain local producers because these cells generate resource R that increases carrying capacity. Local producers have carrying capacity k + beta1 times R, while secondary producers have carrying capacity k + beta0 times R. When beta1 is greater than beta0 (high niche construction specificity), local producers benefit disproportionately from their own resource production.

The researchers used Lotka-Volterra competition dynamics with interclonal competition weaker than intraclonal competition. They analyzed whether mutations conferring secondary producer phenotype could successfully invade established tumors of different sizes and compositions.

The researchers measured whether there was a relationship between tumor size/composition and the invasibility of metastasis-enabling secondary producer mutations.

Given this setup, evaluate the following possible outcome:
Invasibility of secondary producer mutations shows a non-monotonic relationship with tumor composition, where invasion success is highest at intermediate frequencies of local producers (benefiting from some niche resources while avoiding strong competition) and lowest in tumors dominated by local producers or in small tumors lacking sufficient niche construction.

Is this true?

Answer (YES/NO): NO